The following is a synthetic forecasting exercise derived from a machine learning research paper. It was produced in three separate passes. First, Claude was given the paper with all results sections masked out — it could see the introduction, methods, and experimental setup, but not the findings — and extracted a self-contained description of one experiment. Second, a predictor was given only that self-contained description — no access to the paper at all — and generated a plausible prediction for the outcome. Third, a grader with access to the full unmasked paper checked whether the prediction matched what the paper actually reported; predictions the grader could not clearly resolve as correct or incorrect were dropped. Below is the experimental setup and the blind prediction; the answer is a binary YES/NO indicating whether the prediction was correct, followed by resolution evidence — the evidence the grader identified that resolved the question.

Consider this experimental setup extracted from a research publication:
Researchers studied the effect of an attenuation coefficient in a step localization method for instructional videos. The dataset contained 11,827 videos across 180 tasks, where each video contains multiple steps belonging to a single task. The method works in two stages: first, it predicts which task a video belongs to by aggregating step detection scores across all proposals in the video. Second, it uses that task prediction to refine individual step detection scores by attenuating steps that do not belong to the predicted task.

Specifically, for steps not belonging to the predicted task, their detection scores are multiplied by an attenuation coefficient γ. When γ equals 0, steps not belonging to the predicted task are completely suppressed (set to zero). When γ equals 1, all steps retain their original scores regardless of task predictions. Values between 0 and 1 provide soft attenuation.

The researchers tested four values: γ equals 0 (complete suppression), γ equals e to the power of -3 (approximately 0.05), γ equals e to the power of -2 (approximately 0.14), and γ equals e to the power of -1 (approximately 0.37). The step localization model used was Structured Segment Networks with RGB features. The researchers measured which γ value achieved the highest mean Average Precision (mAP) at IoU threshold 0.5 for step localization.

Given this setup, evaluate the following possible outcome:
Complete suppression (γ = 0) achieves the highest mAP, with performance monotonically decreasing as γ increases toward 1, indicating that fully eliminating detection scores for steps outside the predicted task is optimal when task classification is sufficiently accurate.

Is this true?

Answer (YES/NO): NO